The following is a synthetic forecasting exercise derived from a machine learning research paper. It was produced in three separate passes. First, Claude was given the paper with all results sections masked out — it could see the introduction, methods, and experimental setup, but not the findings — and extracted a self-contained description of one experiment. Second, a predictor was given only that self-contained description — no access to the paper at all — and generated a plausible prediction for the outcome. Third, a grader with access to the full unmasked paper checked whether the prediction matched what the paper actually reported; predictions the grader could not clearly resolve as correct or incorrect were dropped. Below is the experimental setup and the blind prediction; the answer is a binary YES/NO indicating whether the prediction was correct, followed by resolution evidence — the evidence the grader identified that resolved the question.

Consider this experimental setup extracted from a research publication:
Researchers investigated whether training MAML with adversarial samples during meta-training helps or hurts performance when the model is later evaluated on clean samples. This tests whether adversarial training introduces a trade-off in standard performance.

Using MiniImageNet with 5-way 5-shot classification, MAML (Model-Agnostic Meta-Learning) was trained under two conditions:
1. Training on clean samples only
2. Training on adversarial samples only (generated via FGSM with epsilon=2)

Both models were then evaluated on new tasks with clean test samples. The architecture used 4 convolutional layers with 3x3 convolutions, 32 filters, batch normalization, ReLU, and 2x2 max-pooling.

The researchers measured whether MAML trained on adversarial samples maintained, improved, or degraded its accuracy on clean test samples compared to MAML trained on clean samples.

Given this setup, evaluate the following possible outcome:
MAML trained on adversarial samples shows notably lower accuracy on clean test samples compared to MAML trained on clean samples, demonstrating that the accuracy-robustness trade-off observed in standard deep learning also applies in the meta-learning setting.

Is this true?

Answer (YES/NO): YES